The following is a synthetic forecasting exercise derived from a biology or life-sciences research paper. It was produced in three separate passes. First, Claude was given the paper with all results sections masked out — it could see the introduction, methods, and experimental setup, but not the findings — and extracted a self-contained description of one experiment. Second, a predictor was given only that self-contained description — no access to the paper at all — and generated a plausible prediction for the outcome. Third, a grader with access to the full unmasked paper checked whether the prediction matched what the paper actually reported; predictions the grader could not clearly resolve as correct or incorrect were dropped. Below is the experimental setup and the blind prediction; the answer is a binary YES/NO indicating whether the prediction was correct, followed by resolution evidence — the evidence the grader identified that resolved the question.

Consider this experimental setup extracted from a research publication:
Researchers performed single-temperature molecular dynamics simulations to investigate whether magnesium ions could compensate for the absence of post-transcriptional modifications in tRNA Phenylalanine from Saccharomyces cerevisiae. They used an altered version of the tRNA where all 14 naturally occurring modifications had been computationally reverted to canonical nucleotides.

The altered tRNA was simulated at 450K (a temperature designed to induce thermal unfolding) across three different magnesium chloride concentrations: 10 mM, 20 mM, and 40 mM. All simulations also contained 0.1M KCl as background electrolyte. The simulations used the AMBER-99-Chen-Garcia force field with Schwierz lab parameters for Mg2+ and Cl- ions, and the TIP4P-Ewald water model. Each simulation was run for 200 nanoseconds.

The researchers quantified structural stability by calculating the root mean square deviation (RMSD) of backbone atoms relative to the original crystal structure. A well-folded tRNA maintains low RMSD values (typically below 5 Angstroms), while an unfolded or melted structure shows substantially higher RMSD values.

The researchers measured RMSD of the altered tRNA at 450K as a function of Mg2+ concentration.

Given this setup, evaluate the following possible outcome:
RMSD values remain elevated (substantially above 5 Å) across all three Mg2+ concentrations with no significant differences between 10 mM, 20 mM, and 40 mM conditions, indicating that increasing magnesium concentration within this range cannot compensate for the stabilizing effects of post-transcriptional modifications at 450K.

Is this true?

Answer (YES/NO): NO